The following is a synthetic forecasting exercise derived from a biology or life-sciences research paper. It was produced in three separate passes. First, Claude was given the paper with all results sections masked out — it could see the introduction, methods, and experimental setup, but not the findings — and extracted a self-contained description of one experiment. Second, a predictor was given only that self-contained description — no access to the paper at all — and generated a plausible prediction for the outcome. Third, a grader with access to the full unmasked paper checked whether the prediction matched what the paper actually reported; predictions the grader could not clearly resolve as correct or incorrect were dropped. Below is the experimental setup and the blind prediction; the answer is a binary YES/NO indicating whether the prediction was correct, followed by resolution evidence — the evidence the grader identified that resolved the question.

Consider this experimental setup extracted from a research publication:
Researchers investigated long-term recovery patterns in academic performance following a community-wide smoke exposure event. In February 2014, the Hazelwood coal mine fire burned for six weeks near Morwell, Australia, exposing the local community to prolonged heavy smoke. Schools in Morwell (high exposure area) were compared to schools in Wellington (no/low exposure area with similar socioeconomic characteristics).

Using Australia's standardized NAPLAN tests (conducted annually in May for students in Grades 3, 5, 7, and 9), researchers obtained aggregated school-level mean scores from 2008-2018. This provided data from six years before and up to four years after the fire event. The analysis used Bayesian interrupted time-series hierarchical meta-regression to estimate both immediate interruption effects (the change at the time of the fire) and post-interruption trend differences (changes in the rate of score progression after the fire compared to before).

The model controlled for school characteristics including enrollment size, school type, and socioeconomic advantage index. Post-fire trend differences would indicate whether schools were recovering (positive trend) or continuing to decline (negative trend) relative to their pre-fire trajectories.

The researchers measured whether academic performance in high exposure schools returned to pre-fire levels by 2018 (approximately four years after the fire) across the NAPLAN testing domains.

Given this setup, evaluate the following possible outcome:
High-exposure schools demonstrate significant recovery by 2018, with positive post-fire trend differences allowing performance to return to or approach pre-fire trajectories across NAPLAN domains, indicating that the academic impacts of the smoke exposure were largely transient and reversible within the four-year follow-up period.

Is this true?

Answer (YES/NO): NO